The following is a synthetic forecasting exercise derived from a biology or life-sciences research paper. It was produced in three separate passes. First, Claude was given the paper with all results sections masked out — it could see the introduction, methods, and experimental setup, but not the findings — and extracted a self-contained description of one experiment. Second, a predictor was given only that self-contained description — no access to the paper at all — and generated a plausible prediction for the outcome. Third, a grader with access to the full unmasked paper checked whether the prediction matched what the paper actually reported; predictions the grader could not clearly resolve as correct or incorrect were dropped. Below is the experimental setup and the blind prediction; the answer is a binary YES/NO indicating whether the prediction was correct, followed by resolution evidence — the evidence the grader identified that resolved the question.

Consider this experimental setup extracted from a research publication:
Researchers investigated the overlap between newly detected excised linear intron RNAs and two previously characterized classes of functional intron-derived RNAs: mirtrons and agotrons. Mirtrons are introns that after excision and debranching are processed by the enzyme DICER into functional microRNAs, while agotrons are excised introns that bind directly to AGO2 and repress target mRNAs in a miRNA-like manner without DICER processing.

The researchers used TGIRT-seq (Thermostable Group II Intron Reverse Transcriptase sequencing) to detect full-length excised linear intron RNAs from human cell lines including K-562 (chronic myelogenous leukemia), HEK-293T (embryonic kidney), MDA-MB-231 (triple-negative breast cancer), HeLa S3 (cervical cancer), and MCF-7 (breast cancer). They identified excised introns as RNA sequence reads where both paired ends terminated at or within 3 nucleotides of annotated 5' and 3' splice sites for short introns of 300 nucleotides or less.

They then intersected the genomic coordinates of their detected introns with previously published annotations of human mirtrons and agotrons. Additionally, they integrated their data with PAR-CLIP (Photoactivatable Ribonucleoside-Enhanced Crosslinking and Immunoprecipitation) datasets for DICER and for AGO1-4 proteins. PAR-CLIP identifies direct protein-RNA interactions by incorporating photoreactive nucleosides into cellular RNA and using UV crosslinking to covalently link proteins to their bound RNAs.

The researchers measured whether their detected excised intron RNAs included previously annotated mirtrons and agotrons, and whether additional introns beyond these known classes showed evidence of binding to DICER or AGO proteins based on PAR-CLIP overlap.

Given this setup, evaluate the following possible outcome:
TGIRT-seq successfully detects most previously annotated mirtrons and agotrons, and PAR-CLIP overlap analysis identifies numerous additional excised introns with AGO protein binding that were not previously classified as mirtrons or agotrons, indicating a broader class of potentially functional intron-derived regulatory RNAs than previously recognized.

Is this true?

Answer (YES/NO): YES